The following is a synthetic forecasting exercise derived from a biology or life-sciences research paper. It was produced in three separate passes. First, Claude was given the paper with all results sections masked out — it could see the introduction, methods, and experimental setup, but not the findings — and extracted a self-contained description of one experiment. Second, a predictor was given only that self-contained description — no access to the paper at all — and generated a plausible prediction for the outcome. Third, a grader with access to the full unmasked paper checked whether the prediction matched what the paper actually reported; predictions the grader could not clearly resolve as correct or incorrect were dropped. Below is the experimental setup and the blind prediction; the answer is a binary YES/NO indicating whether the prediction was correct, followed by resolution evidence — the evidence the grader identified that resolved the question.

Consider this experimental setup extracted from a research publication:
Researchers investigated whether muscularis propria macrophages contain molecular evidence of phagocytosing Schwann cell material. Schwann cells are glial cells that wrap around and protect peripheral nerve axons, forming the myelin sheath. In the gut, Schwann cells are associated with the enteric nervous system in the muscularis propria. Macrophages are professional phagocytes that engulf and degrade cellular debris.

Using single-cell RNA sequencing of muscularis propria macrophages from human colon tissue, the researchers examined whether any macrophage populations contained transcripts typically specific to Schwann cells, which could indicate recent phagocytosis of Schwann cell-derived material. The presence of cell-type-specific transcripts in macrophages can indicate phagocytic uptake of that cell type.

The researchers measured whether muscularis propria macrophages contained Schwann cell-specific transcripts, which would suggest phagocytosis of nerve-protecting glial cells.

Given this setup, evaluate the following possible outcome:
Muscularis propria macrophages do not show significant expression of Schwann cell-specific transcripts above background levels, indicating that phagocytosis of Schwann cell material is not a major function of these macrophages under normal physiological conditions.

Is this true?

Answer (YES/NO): NO